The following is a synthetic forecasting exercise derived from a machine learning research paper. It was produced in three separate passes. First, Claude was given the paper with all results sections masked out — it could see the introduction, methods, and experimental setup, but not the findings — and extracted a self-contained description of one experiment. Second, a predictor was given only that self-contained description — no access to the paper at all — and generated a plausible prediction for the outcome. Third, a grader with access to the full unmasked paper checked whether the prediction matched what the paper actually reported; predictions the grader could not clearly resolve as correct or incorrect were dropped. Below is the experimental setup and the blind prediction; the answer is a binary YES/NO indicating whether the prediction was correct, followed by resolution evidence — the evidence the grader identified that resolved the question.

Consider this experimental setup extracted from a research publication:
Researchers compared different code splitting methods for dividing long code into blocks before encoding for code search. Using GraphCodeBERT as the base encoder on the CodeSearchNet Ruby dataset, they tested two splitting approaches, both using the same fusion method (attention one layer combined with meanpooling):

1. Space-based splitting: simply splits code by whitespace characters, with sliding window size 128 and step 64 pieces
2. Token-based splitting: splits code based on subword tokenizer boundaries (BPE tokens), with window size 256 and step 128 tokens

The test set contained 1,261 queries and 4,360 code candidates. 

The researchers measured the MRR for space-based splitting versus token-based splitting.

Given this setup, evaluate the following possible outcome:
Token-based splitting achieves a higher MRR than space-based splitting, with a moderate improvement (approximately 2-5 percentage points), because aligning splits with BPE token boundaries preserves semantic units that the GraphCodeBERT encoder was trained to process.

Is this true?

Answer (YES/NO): YES